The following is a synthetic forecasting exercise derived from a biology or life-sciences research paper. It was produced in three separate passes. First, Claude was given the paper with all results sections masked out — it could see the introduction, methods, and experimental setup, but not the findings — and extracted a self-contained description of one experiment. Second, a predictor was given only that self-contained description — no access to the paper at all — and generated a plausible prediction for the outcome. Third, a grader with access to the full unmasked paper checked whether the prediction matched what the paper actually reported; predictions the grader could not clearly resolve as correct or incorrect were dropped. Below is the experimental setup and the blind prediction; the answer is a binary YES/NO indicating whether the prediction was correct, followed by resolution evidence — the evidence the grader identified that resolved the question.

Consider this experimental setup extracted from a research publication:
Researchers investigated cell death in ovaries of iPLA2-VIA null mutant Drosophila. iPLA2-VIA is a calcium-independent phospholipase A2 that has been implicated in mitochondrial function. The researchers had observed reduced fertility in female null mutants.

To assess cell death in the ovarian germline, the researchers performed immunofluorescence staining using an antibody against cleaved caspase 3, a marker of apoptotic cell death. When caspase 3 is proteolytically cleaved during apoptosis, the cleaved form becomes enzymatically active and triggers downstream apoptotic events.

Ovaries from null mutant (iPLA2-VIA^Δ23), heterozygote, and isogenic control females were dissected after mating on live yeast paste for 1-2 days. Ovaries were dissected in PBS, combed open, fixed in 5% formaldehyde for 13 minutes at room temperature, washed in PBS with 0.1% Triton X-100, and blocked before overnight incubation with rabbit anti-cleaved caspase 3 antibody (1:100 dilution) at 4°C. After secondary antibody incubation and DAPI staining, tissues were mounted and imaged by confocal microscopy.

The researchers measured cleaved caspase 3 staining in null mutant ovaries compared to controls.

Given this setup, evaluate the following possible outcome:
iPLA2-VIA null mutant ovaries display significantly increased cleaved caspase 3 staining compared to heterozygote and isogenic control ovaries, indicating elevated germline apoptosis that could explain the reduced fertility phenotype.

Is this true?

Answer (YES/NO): NO